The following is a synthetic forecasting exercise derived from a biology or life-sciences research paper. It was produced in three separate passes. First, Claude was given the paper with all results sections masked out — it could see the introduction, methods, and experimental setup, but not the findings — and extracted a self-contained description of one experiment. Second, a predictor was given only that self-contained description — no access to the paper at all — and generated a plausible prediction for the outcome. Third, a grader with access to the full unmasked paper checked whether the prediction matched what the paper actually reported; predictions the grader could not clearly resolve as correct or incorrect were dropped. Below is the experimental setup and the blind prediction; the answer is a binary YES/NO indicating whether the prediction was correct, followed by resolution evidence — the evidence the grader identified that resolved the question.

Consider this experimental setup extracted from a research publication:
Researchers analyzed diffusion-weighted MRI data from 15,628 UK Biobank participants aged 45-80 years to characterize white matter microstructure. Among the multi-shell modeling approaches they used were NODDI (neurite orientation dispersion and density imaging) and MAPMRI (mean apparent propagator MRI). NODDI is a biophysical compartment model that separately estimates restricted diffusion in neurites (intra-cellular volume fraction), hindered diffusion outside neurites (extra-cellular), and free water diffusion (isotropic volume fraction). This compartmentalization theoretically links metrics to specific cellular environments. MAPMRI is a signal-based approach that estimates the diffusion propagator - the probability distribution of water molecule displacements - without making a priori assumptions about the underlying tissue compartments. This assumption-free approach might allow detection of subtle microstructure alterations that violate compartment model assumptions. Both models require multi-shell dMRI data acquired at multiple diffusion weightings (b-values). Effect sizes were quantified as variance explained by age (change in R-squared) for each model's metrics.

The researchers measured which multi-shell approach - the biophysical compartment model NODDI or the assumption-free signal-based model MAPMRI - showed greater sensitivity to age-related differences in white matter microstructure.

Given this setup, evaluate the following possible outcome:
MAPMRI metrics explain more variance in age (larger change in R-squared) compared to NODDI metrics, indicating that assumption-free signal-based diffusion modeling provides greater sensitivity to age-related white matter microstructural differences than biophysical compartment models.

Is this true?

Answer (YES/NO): NO